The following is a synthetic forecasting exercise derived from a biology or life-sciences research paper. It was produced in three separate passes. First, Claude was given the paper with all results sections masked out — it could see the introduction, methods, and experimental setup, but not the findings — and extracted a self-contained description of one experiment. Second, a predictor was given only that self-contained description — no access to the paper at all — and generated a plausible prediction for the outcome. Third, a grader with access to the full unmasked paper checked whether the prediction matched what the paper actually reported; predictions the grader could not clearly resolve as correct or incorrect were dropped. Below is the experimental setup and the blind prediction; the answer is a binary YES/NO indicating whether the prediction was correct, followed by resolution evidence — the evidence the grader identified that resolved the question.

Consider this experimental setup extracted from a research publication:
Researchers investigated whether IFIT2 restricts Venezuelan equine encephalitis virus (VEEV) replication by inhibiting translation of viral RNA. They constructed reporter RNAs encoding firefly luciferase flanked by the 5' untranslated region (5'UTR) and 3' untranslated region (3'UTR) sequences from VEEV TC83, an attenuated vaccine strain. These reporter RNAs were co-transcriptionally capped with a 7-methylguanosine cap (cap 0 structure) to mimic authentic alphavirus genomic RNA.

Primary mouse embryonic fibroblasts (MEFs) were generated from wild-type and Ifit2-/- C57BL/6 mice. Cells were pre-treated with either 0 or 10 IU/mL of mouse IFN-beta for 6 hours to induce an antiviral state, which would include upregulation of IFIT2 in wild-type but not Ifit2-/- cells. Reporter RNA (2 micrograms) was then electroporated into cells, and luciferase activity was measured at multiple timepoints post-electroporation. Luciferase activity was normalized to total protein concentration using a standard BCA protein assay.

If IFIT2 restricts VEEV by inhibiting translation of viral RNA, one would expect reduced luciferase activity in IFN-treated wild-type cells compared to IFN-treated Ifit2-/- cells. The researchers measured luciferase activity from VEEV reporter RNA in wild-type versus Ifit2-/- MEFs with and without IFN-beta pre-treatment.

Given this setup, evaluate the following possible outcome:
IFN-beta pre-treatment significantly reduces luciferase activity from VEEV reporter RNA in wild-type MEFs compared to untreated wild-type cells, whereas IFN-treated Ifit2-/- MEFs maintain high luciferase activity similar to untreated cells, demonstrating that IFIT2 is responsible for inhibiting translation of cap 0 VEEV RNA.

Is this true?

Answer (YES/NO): NO